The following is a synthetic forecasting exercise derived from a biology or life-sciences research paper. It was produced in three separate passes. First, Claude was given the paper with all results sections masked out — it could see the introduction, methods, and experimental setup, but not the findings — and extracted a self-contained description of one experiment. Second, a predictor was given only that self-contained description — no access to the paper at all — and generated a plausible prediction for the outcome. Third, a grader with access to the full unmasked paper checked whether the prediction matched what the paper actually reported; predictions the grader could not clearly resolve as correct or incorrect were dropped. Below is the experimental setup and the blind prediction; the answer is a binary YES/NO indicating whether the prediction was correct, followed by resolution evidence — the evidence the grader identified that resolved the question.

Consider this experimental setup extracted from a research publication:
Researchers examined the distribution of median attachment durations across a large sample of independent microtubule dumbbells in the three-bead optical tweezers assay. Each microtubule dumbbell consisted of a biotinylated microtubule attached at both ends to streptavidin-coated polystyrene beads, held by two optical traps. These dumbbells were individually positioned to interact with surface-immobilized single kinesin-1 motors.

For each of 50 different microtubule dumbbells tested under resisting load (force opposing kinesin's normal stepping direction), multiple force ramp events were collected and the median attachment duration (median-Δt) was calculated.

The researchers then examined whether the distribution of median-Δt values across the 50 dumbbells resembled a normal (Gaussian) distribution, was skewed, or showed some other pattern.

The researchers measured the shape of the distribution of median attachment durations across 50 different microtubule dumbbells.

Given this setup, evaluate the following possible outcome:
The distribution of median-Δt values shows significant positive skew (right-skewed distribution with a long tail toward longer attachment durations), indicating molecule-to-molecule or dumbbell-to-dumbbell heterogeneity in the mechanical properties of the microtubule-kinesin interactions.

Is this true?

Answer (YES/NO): NO